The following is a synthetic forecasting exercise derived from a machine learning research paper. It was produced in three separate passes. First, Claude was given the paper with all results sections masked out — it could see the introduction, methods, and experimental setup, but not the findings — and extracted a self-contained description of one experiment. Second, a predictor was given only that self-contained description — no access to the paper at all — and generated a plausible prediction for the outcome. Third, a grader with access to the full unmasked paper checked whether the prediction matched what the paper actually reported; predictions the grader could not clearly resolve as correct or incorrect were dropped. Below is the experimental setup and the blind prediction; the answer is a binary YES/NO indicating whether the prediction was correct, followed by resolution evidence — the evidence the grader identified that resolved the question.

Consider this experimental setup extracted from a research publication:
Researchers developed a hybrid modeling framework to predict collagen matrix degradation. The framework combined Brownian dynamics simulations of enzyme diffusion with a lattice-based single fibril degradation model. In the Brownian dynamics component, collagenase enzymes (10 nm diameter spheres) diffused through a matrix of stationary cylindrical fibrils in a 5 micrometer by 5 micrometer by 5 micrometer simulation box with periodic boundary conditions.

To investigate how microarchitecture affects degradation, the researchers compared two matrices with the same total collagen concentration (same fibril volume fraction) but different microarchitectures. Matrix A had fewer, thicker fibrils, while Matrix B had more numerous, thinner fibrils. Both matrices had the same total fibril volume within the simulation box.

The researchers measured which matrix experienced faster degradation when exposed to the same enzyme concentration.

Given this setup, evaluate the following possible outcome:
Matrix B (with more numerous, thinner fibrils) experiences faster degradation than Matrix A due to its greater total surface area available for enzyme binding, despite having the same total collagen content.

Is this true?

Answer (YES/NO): NO